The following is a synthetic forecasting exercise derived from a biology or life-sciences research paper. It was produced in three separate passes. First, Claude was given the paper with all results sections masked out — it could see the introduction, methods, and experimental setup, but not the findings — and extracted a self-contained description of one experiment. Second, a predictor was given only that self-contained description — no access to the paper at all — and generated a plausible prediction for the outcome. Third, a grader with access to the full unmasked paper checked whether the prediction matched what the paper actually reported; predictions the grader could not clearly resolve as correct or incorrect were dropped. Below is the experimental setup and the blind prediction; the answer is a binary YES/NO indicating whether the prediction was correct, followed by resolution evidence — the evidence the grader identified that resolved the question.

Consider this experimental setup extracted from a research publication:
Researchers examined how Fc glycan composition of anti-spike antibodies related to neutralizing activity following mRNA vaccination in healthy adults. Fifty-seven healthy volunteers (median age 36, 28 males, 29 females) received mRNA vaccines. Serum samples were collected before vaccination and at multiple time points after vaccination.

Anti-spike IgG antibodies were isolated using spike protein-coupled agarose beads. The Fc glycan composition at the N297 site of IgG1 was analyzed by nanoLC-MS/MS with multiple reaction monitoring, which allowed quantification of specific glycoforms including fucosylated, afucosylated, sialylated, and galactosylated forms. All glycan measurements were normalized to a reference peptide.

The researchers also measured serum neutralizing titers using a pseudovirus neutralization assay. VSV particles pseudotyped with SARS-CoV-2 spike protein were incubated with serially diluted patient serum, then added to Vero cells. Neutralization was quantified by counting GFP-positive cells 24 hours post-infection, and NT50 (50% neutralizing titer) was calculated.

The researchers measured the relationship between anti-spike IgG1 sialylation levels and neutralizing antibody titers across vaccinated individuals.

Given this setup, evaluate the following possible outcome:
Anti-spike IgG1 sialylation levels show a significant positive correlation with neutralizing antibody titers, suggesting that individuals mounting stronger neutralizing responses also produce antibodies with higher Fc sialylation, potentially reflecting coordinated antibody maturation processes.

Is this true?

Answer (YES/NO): NO